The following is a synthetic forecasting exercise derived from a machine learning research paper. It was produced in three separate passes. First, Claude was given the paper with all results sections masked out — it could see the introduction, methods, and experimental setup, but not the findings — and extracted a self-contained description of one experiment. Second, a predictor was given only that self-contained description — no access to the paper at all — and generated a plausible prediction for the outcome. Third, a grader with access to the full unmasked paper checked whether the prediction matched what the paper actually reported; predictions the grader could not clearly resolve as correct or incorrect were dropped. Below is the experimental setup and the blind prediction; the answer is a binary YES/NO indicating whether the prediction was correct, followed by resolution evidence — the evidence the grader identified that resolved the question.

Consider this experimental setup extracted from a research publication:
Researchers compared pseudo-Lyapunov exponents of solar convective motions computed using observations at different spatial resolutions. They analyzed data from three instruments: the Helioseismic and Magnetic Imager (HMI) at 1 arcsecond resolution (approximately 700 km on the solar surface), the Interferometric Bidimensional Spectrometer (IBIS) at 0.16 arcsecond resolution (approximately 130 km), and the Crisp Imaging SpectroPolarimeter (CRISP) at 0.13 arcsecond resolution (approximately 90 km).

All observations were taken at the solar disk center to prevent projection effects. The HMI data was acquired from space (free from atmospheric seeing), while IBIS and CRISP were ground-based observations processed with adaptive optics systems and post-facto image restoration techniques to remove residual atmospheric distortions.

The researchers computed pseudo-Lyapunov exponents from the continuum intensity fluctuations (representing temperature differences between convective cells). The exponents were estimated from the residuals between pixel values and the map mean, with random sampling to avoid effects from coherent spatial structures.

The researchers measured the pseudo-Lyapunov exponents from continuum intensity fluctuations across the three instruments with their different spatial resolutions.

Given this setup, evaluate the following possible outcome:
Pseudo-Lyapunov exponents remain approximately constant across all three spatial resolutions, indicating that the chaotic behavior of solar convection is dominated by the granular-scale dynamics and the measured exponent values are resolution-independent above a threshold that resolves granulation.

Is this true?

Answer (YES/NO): NO